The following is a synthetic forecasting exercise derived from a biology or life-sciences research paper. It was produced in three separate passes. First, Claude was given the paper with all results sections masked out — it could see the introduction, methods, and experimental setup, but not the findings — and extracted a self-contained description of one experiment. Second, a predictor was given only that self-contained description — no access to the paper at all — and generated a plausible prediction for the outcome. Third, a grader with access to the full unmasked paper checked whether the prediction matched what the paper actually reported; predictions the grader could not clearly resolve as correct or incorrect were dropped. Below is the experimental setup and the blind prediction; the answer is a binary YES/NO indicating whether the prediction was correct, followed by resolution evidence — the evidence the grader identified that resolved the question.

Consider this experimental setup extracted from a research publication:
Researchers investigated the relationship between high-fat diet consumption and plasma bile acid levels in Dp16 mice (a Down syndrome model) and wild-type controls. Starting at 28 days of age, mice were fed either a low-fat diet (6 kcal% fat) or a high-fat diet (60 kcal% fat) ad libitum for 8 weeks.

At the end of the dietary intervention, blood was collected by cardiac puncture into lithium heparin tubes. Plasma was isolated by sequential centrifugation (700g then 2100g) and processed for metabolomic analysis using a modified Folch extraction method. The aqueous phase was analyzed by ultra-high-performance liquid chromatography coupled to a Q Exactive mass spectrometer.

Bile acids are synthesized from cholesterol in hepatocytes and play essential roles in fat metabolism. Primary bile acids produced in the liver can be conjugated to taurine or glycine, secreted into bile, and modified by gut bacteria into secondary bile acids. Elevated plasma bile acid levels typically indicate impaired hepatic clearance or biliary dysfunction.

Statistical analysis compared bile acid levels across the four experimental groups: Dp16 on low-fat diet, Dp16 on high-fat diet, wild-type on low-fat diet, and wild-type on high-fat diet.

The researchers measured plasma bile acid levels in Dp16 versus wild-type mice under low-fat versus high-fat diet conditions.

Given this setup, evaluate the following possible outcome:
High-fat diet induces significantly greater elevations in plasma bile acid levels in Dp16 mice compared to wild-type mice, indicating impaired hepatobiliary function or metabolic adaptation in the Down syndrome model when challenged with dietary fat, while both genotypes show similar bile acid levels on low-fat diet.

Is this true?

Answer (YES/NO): YES